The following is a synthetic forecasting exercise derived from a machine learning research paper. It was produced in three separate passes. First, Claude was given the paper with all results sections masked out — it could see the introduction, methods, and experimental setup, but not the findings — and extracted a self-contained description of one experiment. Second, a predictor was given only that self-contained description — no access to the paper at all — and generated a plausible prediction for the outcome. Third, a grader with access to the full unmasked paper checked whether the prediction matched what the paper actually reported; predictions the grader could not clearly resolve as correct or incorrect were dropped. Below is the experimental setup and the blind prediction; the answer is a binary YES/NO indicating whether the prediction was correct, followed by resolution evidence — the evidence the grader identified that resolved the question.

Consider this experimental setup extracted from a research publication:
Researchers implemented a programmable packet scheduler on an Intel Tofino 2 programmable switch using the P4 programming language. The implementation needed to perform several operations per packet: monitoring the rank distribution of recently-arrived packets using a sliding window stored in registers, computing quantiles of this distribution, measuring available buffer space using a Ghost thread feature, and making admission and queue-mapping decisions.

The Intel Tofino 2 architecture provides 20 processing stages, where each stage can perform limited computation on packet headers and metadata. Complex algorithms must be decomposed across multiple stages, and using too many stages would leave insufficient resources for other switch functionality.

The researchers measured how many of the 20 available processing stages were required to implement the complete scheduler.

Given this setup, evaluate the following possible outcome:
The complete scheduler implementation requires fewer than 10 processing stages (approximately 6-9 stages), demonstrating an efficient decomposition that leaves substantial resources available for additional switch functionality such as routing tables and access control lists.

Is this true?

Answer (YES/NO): NO